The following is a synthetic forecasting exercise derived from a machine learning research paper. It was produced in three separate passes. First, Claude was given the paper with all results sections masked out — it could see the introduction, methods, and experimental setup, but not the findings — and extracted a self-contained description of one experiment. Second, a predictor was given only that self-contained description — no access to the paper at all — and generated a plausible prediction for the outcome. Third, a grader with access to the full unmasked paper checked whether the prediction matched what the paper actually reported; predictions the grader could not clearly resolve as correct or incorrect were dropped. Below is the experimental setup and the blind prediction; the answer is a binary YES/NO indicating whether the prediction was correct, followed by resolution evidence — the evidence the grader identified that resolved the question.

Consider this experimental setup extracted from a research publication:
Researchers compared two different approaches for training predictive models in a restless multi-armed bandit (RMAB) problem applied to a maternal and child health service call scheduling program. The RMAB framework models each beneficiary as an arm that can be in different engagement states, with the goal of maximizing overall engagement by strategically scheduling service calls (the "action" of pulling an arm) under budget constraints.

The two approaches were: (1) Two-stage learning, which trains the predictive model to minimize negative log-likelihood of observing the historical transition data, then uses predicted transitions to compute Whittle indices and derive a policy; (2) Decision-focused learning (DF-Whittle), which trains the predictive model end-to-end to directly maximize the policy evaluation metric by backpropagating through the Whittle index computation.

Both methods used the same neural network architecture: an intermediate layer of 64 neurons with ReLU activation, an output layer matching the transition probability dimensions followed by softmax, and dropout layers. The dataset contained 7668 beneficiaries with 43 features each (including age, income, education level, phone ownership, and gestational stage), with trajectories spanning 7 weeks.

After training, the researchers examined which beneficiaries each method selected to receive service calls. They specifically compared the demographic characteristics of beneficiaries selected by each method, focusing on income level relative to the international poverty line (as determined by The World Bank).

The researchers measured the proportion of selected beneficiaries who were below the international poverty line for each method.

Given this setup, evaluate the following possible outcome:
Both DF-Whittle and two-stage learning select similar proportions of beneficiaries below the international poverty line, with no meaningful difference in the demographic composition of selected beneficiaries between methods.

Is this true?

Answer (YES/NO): NO